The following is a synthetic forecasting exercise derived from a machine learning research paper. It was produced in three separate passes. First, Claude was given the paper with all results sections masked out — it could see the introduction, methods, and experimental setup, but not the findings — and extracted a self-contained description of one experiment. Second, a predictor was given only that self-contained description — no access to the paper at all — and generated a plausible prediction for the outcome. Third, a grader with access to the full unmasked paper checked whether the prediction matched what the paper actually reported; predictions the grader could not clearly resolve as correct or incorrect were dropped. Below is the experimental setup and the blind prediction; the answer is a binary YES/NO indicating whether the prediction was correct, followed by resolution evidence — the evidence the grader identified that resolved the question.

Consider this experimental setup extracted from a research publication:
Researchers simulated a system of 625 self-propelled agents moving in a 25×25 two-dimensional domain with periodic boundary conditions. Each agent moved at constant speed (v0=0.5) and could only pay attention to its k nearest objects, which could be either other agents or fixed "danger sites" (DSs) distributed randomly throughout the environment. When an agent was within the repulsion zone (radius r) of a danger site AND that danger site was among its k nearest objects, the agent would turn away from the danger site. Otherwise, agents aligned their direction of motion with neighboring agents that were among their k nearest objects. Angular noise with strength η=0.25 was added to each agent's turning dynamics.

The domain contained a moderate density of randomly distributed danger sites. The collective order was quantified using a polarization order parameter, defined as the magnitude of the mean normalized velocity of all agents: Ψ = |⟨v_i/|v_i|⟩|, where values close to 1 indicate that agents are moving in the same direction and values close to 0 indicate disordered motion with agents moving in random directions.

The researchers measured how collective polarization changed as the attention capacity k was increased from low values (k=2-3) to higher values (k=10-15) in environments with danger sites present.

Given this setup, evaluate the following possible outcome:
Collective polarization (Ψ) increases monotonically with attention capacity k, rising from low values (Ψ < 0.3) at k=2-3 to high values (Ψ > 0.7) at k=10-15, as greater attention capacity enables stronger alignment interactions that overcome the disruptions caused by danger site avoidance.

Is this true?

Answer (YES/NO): NO